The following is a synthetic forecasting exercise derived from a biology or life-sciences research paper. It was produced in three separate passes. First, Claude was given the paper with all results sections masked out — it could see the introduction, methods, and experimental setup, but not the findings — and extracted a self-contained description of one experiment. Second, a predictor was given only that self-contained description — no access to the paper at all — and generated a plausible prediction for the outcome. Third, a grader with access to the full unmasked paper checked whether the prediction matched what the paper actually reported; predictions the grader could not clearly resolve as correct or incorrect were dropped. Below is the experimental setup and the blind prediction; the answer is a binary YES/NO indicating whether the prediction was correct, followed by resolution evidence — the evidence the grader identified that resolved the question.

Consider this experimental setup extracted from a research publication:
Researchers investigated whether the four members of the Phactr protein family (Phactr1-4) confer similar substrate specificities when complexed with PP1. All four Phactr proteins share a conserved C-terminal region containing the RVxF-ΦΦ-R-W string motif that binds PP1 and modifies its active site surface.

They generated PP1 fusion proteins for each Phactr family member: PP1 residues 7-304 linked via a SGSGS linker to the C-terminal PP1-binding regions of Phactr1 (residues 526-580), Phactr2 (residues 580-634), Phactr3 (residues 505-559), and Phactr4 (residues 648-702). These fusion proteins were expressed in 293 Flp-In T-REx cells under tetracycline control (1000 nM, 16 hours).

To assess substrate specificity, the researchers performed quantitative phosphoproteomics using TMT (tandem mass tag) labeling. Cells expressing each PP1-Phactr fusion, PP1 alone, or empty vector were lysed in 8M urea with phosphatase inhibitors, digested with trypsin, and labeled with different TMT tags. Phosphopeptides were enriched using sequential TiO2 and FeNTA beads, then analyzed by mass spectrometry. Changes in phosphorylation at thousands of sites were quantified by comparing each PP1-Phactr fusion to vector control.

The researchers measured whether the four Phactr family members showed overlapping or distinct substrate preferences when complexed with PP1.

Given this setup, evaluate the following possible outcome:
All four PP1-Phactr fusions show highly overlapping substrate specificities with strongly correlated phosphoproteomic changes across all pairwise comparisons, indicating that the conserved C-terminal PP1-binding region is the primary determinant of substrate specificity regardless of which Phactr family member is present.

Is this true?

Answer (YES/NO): YES